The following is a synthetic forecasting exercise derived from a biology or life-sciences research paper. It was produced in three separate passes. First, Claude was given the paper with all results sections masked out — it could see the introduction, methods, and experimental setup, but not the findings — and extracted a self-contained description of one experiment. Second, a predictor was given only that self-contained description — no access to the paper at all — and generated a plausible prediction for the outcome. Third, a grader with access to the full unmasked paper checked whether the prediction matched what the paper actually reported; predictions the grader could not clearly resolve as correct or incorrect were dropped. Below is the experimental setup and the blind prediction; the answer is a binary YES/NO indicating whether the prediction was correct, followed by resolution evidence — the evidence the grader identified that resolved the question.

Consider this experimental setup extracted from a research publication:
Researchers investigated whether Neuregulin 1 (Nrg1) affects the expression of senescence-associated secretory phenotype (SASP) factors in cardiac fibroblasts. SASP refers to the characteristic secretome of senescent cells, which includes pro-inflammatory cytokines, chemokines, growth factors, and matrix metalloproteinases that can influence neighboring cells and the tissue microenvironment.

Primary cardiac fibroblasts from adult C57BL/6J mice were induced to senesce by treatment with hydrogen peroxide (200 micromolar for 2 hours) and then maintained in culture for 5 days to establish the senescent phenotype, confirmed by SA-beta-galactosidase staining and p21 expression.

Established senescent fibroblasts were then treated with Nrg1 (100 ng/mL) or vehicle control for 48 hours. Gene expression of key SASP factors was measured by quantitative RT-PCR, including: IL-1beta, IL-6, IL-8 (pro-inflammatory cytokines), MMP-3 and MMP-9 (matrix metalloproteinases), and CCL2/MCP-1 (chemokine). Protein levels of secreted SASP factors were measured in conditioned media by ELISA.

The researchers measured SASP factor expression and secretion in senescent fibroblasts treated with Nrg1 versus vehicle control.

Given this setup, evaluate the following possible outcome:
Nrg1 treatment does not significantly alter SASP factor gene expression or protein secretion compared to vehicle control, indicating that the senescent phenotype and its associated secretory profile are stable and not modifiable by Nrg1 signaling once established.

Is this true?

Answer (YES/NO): NO